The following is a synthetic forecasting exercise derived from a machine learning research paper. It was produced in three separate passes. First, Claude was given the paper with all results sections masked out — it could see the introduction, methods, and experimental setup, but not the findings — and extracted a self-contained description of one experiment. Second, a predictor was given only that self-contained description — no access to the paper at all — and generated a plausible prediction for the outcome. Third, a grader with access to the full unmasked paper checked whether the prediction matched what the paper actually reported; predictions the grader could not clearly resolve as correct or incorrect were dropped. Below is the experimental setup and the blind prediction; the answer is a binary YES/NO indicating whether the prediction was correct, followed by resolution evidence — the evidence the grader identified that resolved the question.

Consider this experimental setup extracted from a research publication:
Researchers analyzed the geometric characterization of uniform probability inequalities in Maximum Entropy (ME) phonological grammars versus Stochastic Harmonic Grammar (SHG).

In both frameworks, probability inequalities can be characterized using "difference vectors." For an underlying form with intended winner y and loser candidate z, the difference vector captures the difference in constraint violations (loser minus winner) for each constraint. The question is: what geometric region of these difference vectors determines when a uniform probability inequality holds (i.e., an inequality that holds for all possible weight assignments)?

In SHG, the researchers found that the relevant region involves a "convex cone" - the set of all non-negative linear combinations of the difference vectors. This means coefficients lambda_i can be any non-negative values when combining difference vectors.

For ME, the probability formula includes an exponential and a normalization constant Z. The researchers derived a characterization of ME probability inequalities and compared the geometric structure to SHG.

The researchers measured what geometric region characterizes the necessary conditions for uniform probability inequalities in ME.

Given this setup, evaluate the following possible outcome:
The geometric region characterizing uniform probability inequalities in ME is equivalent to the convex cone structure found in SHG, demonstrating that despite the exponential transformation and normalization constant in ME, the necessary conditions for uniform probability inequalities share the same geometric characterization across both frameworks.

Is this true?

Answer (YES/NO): NO